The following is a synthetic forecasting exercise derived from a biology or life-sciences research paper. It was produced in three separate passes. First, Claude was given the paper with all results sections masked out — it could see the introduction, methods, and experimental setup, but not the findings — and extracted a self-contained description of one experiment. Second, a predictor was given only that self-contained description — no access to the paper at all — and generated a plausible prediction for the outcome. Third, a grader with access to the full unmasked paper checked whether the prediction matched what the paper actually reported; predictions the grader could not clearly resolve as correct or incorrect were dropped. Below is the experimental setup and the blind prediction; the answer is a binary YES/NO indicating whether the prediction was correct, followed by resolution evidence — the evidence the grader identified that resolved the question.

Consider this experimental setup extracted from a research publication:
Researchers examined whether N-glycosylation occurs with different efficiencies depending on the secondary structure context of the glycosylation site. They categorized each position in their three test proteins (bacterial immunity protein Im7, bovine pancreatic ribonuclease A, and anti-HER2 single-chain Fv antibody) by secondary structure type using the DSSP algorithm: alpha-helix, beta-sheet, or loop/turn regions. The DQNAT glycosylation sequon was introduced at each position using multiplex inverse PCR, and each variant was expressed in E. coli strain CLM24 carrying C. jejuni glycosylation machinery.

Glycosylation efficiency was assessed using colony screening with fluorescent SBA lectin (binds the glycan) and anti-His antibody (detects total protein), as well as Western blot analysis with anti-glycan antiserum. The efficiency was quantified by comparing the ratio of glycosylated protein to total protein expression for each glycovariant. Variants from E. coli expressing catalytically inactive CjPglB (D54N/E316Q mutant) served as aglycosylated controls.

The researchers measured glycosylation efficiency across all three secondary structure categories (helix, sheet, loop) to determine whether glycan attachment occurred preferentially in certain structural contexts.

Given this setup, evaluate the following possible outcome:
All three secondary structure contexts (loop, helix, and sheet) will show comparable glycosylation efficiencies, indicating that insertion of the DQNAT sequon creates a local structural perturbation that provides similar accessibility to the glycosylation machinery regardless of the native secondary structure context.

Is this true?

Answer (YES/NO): NO